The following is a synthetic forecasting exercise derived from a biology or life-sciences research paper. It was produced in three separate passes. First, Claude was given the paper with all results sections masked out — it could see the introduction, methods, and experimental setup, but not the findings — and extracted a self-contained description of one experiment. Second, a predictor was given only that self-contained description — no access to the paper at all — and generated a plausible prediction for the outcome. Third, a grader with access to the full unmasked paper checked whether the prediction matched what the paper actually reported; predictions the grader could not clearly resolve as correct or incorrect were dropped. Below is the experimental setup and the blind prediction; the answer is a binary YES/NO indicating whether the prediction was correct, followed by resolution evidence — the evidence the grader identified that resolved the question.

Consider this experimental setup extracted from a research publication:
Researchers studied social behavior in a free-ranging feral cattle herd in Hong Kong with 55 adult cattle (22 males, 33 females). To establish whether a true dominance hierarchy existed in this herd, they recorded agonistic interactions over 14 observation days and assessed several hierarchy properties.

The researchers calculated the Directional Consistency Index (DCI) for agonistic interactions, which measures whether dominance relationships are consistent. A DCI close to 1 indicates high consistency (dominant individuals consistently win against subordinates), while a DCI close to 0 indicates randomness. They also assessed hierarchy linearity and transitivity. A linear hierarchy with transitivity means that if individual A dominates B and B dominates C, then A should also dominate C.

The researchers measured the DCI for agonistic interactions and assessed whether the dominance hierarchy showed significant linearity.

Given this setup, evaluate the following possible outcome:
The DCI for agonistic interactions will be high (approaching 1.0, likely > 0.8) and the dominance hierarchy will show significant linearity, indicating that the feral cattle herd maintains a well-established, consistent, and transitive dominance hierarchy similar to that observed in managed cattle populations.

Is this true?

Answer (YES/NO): YES